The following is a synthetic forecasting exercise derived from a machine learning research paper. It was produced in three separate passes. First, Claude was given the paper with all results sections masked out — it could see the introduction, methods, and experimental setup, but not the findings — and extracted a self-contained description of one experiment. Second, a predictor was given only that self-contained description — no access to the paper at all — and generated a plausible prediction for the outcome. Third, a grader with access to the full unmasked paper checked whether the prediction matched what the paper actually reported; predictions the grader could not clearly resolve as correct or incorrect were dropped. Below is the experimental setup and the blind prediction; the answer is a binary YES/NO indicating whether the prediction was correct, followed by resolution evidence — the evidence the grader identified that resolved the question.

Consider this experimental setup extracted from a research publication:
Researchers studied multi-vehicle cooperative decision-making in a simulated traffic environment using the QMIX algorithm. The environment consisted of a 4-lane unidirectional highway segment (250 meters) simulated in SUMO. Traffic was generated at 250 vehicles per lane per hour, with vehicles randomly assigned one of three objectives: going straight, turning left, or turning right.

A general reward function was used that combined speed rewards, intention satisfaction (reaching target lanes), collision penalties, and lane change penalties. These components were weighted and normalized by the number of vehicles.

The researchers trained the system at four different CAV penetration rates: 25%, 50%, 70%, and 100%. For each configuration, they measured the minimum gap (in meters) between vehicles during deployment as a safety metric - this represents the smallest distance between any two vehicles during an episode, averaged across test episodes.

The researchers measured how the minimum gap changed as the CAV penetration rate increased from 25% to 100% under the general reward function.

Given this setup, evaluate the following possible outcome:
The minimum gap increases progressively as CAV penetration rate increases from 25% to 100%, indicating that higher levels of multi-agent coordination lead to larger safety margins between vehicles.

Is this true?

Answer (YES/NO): NO